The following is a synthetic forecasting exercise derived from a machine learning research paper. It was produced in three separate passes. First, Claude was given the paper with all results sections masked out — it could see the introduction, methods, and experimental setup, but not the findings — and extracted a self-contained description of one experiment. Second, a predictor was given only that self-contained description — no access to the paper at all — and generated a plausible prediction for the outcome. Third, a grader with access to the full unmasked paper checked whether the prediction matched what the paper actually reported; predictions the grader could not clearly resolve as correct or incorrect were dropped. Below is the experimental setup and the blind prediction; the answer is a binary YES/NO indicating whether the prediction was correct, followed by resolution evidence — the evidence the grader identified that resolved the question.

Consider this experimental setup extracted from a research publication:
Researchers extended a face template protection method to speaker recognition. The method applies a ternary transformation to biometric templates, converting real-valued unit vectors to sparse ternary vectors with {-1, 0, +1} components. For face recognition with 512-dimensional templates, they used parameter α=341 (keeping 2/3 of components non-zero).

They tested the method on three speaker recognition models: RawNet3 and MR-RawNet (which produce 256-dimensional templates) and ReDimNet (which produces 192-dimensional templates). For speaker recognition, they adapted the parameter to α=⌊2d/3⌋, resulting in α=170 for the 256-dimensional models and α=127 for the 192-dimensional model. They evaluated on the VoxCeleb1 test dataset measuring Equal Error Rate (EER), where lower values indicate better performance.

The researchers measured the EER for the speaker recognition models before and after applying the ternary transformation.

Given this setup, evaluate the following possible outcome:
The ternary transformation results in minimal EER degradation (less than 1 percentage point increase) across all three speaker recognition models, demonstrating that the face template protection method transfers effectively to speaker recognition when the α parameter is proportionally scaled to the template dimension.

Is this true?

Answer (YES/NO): YES